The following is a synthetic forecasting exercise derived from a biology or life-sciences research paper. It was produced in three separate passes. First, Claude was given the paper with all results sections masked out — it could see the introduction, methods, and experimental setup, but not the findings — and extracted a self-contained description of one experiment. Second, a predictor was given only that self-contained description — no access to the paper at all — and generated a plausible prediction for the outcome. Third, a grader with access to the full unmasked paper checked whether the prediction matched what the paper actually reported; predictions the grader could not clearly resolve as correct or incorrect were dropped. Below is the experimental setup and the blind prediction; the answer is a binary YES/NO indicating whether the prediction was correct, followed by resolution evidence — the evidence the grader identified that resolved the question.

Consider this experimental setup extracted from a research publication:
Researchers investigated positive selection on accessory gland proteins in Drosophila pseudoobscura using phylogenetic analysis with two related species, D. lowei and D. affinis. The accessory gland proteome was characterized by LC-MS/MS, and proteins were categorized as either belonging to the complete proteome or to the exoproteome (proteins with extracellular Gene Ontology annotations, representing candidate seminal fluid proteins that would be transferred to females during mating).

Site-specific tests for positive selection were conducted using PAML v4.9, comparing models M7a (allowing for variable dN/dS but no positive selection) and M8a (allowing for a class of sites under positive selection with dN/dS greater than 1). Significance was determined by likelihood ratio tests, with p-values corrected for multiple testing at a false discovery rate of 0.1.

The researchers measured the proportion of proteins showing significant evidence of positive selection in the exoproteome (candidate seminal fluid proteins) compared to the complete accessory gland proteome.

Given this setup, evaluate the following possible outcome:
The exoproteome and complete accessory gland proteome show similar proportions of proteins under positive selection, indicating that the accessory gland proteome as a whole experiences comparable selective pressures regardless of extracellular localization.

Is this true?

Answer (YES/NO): NO